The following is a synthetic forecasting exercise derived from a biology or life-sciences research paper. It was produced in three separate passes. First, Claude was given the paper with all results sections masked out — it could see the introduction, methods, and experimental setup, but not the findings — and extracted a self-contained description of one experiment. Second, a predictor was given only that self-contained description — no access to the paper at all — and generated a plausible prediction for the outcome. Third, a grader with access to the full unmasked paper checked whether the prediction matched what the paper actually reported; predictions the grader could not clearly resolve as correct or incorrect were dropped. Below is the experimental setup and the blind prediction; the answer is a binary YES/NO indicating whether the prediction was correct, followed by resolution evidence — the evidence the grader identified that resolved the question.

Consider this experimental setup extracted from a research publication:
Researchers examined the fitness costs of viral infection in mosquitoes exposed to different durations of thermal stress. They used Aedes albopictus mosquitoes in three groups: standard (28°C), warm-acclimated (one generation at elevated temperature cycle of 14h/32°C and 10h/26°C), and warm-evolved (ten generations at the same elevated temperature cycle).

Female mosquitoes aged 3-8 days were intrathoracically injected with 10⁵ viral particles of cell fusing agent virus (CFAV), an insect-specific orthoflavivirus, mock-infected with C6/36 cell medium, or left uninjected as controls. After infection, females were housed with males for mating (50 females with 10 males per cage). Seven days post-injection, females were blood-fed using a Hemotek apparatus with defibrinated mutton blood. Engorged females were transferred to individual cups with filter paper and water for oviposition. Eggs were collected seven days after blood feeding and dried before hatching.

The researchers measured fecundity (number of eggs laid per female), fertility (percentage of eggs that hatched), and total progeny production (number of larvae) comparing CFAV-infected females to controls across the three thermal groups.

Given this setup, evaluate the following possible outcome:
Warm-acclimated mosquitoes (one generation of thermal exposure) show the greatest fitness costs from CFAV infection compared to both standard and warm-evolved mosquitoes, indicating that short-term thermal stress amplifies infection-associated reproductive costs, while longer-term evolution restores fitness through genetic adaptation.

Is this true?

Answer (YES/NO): YES